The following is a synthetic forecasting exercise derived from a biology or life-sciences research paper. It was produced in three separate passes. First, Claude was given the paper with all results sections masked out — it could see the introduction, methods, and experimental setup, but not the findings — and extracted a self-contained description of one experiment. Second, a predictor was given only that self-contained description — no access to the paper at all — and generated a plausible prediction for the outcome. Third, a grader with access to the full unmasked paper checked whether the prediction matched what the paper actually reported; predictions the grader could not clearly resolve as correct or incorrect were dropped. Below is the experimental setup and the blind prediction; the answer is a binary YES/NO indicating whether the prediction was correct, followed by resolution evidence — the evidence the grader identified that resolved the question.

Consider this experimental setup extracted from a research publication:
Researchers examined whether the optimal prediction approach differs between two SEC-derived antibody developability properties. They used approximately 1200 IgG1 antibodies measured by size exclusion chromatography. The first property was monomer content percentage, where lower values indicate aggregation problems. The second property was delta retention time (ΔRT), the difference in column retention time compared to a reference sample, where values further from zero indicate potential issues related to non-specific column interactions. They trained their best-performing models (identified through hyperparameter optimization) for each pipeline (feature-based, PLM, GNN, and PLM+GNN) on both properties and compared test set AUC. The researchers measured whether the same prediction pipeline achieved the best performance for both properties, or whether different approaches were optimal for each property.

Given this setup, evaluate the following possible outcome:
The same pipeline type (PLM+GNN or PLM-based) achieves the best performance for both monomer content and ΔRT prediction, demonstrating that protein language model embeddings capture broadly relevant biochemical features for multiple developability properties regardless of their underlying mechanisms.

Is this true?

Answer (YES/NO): NO